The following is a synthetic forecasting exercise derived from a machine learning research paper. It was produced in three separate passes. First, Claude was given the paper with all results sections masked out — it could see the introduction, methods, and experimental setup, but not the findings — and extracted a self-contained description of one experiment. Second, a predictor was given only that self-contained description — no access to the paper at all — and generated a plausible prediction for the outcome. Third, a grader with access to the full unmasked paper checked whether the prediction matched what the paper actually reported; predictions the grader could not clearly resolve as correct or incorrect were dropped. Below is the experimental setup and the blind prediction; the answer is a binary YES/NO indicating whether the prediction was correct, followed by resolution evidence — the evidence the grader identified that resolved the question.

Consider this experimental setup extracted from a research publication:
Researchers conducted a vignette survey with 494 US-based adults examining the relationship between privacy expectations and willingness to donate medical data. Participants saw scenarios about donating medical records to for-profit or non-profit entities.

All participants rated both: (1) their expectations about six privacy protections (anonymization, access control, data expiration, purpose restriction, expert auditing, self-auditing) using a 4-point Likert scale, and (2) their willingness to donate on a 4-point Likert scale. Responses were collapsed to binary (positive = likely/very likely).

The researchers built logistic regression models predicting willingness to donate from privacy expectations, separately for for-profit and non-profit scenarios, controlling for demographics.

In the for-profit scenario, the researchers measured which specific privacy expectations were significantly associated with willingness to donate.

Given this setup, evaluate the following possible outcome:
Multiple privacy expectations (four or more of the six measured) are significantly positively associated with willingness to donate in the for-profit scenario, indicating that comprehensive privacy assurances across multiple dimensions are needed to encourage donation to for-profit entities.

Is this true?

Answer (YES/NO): NO